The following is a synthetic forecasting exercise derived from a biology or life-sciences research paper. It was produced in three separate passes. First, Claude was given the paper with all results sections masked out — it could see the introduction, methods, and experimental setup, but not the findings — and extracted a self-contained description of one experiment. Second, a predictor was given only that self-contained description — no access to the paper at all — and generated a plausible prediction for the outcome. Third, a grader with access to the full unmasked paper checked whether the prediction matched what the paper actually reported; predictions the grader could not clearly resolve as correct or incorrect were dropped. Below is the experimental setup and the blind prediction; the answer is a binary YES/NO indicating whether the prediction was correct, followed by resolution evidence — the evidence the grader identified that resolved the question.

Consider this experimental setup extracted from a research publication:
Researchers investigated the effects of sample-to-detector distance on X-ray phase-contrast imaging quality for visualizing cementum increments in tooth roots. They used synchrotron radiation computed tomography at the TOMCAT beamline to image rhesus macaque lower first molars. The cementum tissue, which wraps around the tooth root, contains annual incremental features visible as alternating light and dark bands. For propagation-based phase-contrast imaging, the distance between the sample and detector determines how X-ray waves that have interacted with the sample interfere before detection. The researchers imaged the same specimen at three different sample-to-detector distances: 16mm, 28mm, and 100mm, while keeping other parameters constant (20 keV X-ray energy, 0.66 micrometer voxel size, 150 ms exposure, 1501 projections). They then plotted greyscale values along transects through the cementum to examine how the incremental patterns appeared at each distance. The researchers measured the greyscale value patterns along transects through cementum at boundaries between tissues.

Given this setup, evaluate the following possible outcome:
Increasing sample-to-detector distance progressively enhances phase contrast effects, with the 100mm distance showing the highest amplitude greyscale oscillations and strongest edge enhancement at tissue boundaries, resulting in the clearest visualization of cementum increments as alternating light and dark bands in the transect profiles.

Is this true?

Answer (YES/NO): NO